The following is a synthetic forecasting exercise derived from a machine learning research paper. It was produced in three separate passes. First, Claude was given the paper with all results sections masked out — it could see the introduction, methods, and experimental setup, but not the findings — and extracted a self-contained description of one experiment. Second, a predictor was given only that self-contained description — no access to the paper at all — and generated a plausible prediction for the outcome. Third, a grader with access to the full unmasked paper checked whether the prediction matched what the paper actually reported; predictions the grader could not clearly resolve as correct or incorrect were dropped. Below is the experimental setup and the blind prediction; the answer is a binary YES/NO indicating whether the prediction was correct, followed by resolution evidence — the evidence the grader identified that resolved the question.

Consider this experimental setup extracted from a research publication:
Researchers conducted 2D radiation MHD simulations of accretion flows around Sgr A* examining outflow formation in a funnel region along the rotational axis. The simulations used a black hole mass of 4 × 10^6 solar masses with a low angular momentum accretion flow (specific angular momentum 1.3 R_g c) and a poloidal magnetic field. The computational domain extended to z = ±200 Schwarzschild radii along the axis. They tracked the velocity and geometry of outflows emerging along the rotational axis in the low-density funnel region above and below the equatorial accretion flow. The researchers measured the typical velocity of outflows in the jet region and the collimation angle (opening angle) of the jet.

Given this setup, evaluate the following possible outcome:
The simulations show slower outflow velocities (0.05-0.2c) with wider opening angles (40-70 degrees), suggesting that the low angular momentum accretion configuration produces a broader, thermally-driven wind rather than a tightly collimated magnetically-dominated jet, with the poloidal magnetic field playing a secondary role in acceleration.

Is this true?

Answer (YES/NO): NO